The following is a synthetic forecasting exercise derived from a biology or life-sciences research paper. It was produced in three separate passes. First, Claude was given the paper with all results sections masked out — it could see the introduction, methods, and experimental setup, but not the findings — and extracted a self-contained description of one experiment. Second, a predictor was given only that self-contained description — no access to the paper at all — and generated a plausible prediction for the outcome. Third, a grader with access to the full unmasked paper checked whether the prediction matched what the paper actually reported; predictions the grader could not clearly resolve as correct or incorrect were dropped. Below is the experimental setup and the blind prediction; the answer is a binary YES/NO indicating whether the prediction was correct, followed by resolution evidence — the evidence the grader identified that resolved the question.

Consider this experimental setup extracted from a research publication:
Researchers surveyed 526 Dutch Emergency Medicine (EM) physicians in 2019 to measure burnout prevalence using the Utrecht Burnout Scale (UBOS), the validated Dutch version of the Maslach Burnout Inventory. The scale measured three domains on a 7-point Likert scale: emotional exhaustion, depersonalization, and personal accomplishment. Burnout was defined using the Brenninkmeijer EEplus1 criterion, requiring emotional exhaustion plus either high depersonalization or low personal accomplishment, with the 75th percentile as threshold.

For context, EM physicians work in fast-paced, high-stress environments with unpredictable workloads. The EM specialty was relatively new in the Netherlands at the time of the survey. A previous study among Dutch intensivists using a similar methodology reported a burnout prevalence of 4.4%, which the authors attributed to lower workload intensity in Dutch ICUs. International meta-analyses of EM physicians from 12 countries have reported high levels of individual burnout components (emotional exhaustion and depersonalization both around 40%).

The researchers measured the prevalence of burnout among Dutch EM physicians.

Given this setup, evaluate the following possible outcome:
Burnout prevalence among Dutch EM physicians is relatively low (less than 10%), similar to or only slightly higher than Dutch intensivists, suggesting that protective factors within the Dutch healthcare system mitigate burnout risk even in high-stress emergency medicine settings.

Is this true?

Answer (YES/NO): NO